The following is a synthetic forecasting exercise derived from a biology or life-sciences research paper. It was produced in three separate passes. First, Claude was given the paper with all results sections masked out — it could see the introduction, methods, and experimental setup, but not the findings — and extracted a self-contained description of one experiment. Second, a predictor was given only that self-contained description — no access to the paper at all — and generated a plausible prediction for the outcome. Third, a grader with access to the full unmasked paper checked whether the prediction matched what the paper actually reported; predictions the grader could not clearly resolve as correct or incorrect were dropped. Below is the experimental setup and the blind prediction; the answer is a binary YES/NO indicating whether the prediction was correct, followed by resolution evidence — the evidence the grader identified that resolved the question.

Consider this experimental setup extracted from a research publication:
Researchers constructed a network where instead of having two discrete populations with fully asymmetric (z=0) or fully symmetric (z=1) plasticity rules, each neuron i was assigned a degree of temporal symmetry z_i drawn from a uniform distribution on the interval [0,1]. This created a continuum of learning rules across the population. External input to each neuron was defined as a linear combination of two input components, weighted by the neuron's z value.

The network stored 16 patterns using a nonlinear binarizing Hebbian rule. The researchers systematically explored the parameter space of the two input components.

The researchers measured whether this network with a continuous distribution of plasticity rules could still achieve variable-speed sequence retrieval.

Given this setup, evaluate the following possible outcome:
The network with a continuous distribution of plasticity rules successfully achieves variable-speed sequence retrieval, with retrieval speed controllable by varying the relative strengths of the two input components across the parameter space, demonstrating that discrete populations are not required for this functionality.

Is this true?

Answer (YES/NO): YES